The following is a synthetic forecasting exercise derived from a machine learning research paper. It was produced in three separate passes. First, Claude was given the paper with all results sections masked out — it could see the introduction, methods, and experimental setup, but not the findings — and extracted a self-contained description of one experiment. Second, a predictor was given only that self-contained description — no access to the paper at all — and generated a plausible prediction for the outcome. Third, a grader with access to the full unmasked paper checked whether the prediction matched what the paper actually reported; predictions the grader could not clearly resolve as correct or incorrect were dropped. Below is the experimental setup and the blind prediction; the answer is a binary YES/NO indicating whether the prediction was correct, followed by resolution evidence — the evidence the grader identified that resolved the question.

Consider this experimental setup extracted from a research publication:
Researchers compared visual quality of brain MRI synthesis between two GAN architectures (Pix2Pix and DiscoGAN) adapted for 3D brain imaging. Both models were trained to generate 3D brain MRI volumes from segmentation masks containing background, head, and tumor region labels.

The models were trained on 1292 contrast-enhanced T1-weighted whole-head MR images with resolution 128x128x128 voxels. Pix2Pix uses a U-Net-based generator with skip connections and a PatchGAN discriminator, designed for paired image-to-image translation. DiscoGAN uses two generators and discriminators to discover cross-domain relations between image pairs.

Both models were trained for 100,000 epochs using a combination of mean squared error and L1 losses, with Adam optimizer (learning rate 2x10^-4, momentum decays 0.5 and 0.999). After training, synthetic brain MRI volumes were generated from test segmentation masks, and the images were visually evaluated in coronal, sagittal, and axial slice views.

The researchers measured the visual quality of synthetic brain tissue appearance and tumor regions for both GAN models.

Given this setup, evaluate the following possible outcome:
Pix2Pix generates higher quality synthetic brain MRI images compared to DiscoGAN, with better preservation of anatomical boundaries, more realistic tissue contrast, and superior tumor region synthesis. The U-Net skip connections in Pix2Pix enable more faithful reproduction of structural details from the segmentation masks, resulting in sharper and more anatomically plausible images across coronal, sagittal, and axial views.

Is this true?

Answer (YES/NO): NO